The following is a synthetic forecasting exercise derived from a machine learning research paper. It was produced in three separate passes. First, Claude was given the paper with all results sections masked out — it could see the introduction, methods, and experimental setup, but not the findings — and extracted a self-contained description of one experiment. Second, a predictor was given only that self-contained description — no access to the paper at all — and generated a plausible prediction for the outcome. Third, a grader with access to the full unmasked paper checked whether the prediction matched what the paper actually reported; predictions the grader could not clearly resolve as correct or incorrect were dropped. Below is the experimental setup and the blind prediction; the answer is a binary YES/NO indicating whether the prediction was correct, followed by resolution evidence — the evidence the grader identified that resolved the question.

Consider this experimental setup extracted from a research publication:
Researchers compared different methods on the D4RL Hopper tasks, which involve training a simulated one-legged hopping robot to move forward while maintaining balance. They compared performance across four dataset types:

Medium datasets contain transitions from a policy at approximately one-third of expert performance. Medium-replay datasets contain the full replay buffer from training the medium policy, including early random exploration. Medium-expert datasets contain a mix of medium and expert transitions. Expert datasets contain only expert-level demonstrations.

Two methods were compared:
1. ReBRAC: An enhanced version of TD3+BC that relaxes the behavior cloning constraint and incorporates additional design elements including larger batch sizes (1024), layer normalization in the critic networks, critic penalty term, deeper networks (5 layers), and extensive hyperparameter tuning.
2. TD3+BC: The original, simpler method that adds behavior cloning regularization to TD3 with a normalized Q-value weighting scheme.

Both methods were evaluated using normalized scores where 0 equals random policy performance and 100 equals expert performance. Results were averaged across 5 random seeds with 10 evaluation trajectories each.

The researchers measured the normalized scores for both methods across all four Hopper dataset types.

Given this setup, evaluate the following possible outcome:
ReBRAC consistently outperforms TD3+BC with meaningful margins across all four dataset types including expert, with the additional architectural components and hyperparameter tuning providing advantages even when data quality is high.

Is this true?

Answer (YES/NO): NO